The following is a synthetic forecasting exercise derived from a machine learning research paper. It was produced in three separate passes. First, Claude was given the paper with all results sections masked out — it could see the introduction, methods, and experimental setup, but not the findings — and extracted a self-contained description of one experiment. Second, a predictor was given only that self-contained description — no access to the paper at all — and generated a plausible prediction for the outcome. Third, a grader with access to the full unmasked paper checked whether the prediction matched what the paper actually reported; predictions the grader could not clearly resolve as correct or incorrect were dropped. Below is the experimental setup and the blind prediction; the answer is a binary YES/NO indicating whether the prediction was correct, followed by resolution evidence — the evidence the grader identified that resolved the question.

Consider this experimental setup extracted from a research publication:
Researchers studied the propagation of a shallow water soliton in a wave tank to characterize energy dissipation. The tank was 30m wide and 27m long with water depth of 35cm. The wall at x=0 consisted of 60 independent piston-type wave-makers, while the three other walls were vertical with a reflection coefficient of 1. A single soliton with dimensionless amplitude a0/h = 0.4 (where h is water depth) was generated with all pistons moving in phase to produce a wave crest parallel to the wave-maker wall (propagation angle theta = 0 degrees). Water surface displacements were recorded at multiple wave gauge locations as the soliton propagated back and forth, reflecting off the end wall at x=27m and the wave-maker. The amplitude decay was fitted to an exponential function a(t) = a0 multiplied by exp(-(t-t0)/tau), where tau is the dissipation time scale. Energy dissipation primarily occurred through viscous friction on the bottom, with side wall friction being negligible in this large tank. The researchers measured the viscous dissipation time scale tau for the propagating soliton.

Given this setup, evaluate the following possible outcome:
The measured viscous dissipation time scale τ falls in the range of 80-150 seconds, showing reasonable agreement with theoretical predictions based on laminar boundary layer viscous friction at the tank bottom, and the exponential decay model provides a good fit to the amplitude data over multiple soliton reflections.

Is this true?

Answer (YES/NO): NO